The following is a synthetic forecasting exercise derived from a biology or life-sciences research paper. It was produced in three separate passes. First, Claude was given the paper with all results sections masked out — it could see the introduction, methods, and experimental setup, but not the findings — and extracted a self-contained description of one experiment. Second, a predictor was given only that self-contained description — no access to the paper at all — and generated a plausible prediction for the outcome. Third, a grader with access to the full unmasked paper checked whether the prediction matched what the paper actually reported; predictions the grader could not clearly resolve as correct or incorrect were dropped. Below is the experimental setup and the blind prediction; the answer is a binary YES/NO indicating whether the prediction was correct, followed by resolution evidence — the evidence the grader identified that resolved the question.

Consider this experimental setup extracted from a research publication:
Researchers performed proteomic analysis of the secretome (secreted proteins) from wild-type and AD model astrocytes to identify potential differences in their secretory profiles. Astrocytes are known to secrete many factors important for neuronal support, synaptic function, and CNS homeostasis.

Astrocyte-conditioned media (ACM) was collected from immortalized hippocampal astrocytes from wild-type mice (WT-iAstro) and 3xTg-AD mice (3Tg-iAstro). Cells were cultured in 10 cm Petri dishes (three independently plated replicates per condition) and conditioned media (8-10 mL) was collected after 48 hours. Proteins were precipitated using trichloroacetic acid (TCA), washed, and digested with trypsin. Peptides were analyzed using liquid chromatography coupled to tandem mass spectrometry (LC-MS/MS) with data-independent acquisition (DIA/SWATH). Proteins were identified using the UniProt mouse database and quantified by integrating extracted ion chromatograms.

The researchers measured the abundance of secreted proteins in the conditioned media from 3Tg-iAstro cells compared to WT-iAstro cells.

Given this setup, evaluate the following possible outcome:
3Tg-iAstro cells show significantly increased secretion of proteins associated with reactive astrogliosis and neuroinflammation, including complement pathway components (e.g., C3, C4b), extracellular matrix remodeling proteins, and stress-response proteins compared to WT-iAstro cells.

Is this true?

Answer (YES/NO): NO